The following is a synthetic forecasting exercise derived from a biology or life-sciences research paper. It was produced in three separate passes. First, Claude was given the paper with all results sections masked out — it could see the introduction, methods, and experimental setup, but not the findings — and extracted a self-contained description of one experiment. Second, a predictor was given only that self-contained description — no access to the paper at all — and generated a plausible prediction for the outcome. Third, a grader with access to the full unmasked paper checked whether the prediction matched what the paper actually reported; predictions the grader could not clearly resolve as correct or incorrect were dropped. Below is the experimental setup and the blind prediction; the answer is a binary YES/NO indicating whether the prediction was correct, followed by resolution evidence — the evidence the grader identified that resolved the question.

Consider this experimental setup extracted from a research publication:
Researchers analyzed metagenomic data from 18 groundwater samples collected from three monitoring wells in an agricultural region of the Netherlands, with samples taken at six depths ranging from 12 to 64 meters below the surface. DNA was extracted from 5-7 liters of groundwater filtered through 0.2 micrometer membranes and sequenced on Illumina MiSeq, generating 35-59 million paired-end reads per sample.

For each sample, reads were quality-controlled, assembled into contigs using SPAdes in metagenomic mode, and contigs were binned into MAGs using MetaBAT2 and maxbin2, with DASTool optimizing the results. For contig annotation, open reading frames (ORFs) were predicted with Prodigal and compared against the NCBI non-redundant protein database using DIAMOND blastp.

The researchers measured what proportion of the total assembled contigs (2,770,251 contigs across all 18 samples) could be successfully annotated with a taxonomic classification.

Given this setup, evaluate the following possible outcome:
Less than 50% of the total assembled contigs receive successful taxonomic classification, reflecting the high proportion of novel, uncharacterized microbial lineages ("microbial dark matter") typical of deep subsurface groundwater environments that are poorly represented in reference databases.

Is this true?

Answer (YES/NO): NO